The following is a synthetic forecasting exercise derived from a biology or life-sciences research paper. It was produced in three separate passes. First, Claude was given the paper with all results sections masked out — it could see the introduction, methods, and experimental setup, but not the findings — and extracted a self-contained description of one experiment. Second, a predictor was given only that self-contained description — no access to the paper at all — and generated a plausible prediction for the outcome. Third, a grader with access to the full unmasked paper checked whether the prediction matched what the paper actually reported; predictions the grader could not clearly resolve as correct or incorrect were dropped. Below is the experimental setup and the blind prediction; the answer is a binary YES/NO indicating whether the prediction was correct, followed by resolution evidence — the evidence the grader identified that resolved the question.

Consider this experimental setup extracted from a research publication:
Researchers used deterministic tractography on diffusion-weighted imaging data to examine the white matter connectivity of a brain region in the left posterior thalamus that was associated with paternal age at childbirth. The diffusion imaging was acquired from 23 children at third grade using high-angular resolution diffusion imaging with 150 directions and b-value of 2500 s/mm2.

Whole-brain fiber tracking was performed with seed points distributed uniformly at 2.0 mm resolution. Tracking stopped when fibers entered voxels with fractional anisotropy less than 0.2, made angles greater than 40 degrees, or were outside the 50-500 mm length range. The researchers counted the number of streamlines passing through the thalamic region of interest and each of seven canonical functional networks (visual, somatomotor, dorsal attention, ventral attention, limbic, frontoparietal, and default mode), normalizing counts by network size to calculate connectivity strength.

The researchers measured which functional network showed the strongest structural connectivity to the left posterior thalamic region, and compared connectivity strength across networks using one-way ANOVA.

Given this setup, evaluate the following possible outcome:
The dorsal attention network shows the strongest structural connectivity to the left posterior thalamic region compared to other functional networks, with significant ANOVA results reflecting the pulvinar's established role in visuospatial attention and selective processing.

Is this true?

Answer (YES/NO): NO